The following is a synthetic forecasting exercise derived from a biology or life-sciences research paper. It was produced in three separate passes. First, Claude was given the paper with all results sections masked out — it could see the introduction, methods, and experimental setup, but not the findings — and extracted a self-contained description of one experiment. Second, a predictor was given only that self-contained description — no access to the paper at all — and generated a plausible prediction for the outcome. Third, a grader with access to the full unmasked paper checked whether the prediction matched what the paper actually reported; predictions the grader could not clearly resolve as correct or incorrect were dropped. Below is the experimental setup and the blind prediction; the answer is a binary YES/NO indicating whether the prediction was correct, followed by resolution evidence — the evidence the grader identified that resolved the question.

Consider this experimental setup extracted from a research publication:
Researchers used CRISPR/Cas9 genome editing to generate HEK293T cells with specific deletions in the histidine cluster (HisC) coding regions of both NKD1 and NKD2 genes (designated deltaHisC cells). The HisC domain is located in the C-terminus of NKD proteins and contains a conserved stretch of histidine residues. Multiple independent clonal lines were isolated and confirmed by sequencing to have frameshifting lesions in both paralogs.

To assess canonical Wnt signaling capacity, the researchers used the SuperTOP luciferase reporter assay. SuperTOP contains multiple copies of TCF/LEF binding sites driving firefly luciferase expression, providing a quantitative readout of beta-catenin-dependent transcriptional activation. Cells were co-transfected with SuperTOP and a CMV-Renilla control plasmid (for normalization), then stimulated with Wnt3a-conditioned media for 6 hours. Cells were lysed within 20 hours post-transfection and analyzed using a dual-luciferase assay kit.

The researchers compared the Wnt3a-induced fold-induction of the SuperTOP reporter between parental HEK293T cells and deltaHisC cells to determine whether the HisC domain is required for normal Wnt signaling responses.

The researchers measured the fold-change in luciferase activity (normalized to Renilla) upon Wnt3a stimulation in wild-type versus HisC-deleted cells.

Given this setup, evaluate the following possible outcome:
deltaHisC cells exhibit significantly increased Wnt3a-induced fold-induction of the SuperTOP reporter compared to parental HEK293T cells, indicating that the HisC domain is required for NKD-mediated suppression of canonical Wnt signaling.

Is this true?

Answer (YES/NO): NO